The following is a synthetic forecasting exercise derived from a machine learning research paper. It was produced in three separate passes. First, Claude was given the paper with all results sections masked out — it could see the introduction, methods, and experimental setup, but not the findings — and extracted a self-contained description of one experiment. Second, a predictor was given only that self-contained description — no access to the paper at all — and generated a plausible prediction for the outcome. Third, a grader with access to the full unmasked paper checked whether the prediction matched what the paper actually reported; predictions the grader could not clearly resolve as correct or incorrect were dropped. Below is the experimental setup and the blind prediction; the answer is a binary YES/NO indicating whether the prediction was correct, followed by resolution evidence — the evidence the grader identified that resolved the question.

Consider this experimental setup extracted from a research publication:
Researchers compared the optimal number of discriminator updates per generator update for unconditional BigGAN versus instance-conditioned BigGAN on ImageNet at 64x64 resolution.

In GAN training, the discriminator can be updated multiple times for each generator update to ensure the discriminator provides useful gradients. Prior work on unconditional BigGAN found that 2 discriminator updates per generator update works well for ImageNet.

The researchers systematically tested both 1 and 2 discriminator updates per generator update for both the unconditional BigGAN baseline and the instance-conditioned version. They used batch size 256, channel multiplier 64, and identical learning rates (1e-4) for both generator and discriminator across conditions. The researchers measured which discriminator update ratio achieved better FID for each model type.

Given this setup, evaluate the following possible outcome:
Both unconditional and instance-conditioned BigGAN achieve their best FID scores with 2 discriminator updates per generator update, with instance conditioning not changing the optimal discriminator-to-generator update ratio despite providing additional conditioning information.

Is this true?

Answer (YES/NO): NO